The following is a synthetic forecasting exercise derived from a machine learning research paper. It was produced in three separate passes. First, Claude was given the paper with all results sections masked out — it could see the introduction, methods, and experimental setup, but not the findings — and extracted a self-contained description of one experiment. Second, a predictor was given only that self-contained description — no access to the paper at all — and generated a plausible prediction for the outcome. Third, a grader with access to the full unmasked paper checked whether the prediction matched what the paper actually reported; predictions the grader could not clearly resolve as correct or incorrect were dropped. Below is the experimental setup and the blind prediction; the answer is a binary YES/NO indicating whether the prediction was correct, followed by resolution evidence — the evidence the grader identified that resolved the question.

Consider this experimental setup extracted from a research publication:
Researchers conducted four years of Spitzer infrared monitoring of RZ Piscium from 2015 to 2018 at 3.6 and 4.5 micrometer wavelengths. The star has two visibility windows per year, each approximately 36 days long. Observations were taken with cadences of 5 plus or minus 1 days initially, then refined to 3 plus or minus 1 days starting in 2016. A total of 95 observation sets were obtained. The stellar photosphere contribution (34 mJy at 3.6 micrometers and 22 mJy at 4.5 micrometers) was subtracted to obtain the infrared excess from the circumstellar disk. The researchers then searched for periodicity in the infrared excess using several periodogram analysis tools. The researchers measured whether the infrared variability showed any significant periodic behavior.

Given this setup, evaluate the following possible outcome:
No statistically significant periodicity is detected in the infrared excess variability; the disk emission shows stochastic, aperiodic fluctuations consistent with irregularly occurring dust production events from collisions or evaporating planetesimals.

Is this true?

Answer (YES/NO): YES